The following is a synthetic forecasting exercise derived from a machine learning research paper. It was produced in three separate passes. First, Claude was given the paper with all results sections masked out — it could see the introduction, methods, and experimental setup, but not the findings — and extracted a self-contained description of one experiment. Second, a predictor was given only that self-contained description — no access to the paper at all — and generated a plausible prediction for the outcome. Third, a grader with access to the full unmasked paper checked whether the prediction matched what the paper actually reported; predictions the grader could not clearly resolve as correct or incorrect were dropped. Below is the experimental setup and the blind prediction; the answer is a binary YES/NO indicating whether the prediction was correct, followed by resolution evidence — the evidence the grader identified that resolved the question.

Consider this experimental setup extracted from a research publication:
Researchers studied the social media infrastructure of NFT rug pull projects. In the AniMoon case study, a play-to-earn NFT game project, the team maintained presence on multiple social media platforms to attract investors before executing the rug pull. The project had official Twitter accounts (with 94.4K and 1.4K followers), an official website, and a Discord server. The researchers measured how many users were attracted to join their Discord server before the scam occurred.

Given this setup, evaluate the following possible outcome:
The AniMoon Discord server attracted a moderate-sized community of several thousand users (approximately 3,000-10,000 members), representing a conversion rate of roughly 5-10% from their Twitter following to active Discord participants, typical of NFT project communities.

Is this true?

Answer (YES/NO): NO